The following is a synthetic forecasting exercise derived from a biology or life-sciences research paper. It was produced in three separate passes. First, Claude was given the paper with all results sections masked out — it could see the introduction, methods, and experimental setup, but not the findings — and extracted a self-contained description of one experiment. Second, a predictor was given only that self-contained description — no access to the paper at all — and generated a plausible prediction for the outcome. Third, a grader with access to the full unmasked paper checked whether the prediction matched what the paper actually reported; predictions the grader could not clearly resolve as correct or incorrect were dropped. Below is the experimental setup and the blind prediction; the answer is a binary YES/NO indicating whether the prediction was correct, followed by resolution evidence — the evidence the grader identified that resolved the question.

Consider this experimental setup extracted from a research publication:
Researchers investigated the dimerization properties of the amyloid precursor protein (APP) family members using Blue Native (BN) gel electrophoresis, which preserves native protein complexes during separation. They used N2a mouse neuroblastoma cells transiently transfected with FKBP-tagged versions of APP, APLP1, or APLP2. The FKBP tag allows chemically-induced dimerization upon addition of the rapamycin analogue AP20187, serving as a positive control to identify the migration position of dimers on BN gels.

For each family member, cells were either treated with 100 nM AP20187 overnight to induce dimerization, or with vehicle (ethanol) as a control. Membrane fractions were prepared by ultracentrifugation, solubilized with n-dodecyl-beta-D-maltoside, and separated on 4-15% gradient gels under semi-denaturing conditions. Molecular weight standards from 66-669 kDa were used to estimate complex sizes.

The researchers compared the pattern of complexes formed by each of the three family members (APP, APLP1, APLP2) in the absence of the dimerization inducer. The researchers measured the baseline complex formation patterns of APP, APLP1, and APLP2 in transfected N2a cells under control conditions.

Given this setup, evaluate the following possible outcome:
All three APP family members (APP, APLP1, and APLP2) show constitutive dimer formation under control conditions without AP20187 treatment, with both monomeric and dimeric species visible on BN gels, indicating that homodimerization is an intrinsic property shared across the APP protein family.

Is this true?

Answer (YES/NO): YES